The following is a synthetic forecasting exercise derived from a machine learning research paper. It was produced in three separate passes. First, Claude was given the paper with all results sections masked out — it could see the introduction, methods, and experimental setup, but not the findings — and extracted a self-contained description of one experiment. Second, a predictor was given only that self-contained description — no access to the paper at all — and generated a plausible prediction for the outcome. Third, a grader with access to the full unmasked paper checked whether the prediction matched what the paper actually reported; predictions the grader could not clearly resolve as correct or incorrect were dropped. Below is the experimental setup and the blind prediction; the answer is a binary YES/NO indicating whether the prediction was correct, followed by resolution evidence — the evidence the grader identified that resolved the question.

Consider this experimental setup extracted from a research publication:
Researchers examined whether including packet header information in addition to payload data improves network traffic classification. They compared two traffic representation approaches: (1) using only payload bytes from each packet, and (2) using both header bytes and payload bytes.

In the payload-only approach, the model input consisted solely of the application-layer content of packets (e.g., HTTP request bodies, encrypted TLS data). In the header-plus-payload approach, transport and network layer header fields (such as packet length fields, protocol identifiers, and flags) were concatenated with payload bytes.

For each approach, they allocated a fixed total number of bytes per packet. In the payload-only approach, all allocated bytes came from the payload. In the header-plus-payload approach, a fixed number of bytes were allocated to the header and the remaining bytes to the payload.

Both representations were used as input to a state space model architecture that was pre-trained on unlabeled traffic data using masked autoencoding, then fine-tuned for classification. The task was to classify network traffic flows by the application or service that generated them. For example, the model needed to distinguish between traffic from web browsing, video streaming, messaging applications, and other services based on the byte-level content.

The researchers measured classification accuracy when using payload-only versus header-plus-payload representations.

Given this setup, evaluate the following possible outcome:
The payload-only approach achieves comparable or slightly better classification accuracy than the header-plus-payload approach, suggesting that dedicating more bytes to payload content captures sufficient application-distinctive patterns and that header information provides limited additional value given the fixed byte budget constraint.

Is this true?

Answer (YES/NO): NO